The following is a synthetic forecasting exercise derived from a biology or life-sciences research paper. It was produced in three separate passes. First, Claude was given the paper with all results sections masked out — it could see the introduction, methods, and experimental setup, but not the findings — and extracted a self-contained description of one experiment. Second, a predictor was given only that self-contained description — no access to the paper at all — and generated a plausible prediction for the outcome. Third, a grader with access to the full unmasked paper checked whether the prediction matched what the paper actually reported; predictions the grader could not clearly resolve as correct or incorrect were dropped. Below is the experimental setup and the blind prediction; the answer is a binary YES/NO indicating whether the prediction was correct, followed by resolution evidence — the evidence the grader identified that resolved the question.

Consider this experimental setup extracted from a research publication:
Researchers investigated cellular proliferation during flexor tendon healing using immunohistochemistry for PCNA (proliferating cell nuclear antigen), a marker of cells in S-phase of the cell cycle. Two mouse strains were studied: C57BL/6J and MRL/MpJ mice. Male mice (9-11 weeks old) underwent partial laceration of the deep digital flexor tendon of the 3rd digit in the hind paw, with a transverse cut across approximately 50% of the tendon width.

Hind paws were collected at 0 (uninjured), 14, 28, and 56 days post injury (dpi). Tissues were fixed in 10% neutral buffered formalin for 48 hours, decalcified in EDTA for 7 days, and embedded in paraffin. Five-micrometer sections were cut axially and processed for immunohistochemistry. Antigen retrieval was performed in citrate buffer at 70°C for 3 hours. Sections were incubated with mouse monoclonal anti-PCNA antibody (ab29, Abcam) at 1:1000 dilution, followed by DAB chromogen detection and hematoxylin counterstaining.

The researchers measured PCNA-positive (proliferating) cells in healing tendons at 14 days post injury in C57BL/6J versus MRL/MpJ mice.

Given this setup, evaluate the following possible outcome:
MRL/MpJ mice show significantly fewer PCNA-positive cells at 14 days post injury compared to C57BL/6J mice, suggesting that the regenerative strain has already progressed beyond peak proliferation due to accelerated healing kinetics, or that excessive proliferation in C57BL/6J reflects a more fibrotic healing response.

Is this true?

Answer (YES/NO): YES